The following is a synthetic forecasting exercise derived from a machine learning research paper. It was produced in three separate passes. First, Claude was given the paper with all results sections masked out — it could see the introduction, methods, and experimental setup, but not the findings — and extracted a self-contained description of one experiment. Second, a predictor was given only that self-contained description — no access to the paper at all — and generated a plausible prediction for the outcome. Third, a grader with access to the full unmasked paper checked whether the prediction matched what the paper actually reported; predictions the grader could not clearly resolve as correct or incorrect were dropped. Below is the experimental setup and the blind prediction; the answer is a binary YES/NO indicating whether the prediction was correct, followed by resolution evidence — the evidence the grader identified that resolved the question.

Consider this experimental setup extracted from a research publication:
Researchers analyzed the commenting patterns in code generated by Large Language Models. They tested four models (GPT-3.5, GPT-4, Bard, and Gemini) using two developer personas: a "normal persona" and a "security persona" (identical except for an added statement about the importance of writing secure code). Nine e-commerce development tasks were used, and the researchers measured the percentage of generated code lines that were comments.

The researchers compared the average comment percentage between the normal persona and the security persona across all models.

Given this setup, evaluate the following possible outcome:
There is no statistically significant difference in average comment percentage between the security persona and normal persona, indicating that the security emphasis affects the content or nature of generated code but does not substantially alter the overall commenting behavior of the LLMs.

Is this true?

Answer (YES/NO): NO